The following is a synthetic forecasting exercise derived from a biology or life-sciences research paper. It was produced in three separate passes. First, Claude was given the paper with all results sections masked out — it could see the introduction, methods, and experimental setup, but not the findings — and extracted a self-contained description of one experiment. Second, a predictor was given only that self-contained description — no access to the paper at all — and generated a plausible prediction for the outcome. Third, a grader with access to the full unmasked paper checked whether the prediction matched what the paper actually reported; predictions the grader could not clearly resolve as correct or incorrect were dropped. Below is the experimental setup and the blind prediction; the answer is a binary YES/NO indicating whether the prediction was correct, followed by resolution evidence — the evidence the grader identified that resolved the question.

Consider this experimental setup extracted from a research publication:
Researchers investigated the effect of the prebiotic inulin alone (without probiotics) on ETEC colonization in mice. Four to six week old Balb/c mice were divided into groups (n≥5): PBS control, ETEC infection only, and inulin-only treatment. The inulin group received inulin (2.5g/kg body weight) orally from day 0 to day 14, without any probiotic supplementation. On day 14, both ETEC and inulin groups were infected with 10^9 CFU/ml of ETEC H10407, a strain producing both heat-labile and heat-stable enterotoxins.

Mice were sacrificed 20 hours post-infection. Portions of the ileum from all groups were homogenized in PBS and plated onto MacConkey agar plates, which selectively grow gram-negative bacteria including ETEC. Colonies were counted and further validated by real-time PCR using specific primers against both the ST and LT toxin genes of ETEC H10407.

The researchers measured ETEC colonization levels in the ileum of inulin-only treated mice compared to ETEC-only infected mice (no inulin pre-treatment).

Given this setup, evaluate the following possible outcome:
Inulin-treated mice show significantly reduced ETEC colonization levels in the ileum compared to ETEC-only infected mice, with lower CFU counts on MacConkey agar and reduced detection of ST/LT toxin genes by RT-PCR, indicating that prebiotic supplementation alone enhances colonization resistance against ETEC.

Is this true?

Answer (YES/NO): YES